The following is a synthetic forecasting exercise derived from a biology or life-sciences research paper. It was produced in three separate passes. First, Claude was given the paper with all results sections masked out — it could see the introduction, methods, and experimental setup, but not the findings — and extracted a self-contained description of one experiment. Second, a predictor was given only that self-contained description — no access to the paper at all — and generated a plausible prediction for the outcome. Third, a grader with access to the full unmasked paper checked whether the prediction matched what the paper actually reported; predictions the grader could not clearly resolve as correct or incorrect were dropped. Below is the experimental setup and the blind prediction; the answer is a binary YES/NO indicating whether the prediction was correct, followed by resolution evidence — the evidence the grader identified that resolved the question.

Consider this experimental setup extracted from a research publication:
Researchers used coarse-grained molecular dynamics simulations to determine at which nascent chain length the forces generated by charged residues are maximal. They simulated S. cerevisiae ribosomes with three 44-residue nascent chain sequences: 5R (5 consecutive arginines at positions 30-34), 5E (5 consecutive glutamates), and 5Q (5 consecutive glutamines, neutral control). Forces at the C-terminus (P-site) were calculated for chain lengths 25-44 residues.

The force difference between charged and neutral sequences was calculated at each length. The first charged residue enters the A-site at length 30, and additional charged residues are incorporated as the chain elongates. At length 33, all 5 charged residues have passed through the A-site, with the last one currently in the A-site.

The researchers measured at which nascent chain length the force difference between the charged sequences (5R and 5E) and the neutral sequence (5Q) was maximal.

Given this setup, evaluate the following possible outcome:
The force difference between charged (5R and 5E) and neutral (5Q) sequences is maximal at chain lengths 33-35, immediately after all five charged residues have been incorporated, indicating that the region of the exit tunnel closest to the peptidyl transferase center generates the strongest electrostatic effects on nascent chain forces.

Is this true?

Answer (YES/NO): NO